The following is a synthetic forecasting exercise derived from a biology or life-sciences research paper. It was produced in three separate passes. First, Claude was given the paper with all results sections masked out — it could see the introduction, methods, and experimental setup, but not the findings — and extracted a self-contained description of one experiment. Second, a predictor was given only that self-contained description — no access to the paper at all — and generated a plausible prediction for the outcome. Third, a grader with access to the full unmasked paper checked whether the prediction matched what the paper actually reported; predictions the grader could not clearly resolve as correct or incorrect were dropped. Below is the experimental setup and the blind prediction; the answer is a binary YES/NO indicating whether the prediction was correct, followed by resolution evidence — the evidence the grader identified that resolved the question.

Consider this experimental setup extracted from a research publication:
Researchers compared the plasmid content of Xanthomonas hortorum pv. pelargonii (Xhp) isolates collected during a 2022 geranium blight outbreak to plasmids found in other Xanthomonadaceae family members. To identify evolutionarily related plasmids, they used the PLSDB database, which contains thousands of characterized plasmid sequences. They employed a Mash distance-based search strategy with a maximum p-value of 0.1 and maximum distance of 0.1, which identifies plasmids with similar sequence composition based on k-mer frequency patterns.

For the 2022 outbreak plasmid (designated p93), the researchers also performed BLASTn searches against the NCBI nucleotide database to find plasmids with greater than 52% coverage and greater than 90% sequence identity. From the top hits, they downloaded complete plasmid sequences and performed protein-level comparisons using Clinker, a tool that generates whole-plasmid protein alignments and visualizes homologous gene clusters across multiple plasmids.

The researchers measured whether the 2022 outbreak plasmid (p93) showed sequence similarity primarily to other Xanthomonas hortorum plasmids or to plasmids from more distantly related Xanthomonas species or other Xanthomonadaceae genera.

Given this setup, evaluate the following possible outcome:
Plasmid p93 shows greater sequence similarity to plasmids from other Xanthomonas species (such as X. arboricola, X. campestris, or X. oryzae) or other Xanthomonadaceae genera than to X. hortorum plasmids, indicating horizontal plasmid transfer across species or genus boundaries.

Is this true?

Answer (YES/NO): NO